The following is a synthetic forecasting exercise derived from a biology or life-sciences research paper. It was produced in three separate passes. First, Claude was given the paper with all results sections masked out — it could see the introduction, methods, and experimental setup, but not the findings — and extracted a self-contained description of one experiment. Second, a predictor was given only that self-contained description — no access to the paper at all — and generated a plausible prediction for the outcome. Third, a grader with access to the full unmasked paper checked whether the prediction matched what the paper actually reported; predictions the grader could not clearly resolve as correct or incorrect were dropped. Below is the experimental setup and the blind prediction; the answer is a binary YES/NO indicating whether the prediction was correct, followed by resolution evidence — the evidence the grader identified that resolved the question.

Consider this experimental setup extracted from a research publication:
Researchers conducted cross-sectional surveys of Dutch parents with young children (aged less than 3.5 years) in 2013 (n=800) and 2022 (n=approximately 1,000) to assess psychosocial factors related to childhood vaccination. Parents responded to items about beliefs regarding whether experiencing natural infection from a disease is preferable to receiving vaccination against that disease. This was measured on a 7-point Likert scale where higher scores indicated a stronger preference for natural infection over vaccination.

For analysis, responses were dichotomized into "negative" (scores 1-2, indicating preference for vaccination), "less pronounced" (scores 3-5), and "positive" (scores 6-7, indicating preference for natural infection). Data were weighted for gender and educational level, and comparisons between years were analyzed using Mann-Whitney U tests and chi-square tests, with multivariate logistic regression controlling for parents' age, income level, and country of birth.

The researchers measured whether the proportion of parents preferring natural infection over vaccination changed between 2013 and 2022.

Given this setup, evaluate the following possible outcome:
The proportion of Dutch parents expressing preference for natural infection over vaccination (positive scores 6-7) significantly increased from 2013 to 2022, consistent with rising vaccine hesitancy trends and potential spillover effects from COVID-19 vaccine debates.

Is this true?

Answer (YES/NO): NO